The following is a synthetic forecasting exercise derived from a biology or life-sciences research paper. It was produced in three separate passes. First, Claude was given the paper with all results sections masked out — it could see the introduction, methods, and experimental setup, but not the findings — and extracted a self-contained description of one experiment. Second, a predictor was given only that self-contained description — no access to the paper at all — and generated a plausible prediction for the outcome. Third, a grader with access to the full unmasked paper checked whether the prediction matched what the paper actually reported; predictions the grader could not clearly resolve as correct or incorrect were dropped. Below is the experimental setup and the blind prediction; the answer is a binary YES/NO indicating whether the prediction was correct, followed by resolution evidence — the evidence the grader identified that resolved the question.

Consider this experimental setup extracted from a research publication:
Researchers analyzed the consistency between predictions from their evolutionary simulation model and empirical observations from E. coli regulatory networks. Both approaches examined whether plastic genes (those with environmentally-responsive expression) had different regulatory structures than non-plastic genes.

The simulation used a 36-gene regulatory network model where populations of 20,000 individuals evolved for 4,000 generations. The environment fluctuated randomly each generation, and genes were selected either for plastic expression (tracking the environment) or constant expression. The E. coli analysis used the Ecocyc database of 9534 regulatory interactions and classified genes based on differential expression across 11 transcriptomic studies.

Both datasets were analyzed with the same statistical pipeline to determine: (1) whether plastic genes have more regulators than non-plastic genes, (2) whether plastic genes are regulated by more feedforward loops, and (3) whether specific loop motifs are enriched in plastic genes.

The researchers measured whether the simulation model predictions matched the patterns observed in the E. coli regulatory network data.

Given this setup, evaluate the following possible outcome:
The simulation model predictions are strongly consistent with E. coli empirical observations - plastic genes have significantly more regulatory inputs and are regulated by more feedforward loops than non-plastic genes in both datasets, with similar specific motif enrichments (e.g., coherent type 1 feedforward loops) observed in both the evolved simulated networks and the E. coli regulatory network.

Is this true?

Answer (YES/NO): NO